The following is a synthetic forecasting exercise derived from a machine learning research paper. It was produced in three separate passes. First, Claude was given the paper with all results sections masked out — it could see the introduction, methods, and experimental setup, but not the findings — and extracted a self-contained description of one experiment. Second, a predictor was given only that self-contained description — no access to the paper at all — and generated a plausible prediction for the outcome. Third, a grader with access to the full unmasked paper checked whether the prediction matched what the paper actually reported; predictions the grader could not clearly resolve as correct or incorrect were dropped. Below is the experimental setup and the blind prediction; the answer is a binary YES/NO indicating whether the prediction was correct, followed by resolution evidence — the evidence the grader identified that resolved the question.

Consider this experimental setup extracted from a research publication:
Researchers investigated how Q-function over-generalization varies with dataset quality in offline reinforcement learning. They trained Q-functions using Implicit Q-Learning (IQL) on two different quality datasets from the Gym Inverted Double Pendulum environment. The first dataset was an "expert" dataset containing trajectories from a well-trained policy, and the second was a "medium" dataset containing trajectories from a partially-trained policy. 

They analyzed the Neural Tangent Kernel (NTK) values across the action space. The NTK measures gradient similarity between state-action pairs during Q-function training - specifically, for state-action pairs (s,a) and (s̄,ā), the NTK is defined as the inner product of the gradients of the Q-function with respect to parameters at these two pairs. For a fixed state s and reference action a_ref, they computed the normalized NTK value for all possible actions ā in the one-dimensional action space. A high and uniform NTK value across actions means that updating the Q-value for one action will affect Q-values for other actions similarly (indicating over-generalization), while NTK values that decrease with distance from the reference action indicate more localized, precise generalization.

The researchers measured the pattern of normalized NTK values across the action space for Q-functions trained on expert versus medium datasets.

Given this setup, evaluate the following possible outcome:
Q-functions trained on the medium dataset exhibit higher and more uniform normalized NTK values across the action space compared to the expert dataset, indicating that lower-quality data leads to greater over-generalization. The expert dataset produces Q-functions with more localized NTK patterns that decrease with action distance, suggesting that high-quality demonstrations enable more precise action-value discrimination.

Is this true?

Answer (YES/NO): NO